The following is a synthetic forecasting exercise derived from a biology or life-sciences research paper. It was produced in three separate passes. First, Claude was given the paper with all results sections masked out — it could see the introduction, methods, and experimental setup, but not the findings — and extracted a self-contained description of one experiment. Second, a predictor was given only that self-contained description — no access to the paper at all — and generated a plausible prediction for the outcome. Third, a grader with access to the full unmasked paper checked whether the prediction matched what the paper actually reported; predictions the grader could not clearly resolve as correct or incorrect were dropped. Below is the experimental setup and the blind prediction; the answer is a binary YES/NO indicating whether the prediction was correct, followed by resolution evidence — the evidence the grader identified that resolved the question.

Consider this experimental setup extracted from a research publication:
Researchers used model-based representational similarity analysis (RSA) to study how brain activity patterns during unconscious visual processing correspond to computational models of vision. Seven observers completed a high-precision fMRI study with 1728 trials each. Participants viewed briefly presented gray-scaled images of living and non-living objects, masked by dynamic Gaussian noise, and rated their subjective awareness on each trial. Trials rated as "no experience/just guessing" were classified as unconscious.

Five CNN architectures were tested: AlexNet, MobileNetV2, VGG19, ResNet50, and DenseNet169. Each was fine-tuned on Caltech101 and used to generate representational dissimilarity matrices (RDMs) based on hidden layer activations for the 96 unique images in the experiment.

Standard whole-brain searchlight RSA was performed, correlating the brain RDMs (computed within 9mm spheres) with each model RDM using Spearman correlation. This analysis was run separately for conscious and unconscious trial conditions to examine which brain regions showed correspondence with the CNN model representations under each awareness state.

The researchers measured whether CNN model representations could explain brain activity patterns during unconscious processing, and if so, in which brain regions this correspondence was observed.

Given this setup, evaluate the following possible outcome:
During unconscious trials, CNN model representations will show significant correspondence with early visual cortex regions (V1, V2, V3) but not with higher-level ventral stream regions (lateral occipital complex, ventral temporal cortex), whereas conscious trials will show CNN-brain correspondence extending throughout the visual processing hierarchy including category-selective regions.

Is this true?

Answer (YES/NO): NO